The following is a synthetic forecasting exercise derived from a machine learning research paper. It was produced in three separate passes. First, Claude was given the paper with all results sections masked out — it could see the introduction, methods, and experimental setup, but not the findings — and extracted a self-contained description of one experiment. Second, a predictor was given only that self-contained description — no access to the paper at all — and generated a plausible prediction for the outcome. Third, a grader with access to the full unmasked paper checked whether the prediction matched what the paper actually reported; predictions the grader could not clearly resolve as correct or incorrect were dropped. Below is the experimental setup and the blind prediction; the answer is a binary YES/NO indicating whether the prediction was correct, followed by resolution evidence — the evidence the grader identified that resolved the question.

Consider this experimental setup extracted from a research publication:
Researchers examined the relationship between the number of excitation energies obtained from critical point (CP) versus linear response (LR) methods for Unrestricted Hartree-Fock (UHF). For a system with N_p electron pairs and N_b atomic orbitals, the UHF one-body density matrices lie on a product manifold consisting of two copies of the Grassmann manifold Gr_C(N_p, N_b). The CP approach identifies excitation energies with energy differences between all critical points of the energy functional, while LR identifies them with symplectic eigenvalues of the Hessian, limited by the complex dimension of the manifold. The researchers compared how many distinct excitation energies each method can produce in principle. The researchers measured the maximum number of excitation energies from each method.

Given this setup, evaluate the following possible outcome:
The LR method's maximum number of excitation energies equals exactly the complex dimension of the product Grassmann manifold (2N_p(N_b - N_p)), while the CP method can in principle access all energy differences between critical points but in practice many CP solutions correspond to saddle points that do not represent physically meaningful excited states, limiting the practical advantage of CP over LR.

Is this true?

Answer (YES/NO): YES